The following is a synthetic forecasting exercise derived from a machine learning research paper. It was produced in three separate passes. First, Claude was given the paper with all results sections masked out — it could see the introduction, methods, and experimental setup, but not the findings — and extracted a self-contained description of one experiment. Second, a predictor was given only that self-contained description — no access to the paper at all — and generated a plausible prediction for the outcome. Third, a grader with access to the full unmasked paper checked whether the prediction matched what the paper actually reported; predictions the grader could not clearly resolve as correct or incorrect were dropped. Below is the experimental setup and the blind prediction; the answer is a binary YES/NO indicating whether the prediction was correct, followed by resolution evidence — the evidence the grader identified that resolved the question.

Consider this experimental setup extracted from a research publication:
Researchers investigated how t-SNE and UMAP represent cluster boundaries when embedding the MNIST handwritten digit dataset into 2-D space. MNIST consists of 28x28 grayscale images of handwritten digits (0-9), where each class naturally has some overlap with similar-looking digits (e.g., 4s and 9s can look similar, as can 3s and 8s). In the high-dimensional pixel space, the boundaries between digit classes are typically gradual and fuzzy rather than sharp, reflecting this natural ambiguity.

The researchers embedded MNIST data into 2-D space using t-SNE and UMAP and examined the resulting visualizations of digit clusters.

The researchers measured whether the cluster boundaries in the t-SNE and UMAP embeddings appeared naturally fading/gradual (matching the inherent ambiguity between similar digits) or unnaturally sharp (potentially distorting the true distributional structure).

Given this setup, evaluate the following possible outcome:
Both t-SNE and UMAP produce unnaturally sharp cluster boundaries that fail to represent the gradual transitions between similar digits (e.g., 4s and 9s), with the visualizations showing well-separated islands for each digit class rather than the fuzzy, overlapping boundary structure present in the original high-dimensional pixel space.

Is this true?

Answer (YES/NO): YES